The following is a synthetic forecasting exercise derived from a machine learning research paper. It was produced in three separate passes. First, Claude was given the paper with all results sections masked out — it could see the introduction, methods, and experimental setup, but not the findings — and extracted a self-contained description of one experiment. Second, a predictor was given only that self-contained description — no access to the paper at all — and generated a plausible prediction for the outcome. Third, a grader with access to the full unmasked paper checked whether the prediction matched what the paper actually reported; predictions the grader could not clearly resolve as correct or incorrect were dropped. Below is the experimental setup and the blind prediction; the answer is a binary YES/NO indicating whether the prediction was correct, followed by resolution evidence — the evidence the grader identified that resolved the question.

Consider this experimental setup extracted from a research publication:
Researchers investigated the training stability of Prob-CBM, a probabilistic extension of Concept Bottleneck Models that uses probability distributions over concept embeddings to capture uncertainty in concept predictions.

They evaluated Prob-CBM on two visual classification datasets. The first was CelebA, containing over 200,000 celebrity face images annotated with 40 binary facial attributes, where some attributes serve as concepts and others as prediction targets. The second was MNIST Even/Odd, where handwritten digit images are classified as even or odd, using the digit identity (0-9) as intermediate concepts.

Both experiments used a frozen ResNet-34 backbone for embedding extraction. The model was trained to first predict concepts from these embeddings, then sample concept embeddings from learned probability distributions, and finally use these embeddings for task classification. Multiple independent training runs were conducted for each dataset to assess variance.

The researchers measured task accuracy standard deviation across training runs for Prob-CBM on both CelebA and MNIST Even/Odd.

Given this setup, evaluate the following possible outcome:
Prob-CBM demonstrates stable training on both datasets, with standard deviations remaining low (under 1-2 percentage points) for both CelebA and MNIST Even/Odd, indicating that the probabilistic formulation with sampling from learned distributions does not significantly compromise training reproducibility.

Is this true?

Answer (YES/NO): NO